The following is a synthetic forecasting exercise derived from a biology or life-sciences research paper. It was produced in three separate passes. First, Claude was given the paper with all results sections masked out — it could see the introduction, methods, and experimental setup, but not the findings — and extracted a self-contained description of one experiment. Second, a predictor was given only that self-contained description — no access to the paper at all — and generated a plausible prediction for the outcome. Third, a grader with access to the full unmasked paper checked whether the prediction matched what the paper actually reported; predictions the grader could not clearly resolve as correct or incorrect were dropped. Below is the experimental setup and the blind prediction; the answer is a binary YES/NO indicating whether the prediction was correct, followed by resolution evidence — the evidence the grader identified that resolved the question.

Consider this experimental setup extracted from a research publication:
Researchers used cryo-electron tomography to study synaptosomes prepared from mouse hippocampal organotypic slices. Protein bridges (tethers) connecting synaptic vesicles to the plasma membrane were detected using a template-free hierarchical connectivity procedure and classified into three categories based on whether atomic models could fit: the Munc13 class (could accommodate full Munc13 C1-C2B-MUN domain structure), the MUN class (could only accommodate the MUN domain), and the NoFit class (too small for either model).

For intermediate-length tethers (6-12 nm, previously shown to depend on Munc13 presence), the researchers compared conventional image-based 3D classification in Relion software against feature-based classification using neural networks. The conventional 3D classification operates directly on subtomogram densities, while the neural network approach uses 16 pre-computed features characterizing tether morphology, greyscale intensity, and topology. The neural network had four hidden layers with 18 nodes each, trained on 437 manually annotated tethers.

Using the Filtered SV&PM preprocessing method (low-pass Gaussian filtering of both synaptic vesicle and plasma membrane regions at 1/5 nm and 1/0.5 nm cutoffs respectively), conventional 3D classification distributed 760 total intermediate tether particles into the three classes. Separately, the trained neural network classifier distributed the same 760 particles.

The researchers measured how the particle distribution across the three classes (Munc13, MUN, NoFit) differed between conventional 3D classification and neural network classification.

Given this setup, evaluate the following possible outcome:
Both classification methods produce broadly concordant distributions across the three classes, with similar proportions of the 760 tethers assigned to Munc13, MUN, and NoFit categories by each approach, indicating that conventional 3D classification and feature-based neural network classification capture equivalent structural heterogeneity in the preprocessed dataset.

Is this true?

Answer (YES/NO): NO